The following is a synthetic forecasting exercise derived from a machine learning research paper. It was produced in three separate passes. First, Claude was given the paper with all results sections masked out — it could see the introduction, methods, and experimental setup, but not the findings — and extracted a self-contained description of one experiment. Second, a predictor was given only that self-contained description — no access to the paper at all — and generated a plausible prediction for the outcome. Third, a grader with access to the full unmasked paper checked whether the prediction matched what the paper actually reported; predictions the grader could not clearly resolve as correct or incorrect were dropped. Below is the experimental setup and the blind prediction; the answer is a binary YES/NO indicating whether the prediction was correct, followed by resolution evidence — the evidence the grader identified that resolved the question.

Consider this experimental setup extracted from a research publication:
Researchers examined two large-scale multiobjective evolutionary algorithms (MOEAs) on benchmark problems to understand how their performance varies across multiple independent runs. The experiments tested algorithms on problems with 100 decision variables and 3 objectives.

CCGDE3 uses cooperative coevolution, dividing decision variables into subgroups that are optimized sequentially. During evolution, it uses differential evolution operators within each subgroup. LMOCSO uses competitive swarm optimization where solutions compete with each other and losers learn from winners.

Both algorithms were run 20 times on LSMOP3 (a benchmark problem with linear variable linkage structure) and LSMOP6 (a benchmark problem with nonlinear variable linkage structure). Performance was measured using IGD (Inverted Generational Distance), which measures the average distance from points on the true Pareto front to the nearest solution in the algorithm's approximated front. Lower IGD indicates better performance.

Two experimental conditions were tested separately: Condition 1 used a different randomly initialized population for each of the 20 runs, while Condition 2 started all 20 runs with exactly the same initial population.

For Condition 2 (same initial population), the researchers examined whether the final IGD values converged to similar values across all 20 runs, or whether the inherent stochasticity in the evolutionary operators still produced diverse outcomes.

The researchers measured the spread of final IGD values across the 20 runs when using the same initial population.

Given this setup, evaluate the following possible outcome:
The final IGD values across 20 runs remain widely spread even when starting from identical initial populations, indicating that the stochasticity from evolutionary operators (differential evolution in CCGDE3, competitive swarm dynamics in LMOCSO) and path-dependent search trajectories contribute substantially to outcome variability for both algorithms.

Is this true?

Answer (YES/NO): YES